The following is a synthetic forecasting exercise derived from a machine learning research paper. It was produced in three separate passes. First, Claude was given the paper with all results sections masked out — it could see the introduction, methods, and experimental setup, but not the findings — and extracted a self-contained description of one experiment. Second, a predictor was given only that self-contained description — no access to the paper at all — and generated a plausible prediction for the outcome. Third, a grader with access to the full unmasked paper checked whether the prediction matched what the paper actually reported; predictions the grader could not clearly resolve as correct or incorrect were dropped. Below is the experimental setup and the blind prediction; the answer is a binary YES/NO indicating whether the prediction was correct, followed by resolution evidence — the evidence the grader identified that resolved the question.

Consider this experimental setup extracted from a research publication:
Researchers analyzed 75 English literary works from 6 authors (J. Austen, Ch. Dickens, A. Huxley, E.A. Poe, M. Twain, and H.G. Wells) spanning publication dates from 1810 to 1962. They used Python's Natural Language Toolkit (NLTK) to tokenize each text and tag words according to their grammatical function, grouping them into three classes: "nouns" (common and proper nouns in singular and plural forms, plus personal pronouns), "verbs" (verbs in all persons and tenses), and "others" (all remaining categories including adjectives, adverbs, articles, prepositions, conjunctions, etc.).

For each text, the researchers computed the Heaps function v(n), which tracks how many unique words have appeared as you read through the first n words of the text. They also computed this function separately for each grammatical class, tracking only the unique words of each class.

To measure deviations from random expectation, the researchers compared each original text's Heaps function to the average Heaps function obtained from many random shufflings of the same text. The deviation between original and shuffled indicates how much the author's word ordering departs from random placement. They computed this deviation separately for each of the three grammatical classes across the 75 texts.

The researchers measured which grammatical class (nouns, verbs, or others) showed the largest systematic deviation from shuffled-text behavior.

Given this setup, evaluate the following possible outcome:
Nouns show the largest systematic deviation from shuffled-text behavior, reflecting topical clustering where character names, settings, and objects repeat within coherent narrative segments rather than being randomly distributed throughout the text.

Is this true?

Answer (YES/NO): NO